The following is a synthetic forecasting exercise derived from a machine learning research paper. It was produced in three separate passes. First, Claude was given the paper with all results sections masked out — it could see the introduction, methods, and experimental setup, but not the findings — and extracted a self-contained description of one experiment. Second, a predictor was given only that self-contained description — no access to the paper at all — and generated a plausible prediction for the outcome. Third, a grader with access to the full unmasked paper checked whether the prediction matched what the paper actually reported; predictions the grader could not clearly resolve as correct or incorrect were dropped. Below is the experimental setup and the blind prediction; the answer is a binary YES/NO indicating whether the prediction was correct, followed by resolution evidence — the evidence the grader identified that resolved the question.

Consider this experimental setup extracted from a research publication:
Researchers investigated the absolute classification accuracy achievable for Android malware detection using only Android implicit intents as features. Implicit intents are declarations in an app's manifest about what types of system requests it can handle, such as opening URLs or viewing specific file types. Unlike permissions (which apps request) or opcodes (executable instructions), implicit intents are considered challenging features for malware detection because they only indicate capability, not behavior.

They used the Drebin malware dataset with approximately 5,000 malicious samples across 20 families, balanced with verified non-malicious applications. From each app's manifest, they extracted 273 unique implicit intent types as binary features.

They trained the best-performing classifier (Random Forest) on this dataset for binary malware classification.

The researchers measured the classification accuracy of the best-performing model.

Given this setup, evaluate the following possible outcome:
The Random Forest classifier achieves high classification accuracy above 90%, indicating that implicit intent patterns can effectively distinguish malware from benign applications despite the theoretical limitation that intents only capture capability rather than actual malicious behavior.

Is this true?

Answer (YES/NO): NO